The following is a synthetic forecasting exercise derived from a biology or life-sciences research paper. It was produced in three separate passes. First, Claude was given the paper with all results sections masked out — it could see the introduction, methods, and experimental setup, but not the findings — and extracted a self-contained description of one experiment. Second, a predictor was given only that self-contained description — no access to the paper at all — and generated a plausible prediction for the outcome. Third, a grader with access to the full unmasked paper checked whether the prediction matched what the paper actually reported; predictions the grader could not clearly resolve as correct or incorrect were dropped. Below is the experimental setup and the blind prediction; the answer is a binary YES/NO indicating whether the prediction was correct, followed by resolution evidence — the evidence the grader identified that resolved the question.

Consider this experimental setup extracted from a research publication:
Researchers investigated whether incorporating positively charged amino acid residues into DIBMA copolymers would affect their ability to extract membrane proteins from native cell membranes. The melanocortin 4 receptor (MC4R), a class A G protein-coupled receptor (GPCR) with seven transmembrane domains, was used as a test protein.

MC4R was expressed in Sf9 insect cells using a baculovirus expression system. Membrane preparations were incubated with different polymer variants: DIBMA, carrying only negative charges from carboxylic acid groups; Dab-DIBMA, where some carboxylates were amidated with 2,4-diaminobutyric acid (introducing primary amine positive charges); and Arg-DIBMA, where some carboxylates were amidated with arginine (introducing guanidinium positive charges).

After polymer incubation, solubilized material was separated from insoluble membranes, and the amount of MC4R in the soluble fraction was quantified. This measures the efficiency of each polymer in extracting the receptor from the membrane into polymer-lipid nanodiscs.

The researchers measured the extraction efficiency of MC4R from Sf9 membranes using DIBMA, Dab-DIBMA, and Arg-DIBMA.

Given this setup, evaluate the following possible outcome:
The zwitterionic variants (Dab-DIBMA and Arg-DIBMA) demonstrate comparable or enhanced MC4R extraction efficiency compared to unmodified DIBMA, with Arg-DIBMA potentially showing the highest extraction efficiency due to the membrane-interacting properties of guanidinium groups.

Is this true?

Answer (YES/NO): YES